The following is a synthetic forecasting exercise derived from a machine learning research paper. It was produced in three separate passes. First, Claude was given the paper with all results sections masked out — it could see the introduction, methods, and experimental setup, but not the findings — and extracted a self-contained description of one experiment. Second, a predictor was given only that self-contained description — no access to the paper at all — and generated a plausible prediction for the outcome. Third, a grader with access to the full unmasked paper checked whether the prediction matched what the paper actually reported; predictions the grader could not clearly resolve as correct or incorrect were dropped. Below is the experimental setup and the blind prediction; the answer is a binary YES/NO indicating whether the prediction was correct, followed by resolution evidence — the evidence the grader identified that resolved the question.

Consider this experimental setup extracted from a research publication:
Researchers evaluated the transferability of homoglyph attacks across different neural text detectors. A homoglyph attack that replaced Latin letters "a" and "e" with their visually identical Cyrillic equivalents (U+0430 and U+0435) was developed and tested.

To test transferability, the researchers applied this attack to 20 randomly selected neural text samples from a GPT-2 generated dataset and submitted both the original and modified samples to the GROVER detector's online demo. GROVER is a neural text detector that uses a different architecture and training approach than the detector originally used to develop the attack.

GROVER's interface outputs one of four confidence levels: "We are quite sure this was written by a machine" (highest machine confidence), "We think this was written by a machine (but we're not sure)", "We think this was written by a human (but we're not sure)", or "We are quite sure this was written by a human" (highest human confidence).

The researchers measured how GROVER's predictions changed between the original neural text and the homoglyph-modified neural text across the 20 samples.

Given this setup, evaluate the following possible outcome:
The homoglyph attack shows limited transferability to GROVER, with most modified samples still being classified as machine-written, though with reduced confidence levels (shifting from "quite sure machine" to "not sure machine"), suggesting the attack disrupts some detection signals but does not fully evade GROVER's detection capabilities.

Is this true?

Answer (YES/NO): NO